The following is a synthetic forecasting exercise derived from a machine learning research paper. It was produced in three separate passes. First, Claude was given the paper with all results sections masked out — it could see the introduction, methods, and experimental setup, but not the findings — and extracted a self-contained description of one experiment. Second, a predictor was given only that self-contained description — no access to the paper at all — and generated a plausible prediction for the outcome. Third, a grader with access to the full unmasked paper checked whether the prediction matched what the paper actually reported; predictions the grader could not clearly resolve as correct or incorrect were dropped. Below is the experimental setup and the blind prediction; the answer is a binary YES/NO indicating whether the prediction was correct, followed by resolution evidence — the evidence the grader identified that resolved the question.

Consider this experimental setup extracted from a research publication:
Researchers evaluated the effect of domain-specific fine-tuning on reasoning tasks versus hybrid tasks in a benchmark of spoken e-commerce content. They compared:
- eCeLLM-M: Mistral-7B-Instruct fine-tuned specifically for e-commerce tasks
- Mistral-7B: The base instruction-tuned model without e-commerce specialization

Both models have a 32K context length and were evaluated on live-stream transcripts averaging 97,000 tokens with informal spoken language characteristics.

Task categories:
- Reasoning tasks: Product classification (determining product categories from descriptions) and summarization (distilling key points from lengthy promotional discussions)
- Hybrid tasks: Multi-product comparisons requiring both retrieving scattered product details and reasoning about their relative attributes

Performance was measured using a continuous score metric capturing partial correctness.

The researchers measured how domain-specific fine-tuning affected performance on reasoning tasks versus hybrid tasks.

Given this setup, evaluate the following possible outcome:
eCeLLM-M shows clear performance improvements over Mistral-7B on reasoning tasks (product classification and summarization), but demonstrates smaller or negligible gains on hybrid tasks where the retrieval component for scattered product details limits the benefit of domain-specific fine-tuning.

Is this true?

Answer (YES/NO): NO